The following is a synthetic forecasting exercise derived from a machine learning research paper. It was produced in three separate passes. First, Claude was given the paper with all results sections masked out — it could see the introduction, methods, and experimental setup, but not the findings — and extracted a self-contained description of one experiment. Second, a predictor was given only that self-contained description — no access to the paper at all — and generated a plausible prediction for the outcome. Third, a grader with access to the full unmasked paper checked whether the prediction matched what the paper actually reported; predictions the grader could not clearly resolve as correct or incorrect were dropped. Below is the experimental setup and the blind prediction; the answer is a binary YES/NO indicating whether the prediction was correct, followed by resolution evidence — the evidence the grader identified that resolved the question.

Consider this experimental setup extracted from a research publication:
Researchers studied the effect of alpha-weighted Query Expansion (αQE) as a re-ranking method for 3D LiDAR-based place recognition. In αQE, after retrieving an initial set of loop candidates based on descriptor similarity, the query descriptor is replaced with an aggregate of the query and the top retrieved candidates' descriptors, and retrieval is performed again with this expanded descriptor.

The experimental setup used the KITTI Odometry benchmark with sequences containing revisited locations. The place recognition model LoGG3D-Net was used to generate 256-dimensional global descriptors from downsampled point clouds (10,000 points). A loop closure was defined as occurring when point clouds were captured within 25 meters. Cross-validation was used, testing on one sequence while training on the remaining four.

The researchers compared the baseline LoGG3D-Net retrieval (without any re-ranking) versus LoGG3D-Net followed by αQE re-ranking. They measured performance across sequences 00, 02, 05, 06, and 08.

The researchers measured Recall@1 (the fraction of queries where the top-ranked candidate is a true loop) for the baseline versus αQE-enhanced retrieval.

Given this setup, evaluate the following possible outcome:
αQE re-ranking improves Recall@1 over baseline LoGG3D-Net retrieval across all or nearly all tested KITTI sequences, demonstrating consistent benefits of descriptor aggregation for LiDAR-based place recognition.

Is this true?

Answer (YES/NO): NO